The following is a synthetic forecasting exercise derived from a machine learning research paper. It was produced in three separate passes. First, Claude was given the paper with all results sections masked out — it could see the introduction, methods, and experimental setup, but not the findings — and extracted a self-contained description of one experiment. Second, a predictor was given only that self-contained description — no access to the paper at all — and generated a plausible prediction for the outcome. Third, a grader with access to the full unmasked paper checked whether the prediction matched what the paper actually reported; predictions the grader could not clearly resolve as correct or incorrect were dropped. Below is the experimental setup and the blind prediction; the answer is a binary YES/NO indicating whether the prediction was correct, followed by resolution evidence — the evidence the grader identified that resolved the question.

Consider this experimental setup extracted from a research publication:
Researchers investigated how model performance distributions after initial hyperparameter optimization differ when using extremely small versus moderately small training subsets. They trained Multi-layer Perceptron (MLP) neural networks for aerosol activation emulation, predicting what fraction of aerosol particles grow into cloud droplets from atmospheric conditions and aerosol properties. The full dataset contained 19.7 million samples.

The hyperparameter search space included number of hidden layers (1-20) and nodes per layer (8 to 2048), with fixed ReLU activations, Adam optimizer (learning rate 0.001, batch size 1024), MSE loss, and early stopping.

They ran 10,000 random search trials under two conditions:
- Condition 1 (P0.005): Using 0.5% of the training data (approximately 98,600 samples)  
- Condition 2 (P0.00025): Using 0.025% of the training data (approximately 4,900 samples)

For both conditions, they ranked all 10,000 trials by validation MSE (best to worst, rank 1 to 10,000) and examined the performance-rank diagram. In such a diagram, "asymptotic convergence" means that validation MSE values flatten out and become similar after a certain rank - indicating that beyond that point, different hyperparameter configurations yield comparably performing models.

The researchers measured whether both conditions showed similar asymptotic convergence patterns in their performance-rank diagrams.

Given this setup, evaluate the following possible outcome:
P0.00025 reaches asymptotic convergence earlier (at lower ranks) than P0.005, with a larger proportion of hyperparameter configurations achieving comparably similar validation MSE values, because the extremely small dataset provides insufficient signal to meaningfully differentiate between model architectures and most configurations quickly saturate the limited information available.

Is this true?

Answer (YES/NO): NO